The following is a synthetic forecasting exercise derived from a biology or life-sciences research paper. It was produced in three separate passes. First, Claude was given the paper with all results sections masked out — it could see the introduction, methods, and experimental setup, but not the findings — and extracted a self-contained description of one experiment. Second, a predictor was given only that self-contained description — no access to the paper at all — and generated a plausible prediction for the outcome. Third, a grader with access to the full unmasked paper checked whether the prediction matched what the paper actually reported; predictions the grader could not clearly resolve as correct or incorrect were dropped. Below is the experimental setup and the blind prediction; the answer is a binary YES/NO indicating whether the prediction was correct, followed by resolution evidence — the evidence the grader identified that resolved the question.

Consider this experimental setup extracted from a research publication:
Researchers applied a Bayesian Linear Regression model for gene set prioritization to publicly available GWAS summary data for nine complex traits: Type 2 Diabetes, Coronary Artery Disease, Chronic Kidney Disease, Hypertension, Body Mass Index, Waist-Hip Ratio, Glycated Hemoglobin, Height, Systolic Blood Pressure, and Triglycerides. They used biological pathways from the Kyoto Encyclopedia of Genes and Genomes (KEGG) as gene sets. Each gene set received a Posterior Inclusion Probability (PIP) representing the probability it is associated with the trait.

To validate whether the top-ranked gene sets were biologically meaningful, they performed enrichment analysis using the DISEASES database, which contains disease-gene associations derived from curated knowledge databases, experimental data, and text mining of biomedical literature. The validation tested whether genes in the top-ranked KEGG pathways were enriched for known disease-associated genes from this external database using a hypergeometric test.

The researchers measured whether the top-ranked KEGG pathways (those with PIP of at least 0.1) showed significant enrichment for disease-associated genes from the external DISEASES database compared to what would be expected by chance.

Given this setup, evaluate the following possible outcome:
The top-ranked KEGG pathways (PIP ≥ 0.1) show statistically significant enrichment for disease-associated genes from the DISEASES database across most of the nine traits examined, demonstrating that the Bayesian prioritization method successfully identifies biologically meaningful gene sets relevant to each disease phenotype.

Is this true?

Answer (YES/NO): NO